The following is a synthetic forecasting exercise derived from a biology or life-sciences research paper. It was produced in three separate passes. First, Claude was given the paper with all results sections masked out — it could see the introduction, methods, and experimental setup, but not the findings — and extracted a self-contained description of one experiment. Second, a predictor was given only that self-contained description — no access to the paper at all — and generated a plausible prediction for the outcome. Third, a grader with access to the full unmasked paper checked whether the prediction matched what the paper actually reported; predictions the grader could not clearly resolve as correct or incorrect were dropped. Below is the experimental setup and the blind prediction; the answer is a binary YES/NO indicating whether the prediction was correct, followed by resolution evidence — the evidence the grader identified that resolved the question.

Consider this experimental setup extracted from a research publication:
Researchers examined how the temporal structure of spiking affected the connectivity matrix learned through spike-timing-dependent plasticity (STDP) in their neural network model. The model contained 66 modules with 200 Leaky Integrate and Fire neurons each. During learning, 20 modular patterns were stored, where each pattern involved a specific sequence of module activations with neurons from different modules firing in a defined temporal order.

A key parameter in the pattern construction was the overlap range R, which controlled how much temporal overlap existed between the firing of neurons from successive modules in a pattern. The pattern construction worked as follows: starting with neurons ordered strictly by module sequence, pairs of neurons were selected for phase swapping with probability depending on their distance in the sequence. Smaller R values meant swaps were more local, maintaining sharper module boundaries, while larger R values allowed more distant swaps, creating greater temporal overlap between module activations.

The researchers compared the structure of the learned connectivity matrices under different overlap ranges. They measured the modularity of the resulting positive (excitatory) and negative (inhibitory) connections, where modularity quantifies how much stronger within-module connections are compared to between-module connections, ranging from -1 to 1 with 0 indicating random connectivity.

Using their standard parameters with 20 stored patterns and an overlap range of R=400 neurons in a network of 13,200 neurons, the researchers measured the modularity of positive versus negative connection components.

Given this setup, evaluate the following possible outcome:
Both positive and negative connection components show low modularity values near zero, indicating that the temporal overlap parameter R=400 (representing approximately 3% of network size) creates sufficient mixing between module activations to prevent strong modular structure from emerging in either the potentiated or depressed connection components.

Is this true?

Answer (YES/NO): NO